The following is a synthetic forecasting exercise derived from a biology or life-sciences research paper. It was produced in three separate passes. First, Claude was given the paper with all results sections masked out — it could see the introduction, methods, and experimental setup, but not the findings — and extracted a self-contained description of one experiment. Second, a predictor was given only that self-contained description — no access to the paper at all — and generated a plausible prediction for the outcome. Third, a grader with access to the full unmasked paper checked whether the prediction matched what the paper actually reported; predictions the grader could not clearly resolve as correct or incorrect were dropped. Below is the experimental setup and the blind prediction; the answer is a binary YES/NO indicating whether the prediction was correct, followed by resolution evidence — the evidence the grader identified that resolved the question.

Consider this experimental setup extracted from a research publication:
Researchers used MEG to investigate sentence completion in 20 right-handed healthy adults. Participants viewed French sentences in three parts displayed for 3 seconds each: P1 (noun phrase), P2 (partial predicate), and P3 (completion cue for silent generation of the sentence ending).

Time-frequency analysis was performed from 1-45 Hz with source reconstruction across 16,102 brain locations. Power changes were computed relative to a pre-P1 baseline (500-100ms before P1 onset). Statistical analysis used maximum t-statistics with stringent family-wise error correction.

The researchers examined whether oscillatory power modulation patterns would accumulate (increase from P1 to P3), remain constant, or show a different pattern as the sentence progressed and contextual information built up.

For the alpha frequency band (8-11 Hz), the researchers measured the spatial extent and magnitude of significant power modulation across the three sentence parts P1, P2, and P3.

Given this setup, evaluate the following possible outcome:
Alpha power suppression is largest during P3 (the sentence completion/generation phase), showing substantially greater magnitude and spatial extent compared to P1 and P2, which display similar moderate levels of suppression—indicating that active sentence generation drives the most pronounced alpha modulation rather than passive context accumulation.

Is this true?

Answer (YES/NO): NO